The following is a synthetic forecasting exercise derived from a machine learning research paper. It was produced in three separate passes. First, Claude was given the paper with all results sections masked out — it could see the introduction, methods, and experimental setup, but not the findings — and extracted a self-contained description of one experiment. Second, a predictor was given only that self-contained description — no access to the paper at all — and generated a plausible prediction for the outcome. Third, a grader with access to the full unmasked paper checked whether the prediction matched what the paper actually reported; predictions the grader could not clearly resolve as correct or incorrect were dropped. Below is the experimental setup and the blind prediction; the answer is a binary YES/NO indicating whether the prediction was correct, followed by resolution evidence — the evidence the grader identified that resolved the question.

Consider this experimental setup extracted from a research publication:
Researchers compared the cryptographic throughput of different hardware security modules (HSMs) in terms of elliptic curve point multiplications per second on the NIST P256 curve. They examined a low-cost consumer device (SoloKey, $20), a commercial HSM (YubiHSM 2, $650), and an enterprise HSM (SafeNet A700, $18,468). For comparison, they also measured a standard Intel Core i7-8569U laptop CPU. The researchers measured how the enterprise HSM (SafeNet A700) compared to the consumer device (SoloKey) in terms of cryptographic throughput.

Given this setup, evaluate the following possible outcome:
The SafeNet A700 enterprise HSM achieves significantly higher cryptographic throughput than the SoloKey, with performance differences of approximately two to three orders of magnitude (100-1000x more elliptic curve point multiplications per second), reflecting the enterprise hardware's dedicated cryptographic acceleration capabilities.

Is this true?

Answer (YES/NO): YES